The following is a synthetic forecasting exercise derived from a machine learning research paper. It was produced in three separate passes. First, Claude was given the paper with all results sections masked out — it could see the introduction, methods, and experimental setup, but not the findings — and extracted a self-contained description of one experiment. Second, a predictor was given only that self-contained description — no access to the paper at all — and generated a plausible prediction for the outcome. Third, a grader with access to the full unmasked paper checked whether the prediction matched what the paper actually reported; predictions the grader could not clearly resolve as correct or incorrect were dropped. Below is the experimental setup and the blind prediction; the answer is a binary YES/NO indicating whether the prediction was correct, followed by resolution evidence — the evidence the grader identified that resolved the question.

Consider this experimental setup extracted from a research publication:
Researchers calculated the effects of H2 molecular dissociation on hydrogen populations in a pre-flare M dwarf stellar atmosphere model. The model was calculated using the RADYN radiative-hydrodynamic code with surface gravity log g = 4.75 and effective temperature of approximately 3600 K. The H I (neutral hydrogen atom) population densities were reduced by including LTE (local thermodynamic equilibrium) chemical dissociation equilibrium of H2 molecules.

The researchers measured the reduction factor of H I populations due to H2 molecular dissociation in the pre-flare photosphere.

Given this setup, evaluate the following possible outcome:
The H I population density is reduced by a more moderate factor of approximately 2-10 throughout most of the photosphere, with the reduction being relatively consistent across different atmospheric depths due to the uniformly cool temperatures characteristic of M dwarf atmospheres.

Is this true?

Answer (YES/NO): YES